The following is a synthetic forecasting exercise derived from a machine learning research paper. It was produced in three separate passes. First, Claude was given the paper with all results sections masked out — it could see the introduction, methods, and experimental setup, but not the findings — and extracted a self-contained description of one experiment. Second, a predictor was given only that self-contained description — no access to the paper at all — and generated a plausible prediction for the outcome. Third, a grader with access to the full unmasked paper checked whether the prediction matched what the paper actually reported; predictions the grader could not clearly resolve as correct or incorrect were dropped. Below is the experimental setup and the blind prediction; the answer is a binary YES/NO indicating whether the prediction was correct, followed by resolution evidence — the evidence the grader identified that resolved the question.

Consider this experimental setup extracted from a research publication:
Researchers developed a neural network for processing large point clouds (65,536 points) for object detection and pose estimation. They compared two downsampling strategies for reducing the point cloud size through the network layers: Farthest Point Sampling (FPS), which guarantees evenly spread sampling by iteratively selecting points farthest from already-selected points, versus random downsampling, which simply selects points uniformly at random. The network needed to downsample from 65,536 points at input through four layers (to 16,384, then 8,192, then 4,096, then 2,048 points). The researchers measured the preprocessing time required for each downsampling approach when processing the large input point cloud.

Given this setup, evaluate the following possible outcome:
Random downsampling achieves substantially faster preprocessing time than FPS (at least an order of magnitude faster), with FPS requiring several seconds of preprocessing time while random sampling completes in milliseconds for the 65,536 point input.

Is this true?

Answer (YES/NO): YES